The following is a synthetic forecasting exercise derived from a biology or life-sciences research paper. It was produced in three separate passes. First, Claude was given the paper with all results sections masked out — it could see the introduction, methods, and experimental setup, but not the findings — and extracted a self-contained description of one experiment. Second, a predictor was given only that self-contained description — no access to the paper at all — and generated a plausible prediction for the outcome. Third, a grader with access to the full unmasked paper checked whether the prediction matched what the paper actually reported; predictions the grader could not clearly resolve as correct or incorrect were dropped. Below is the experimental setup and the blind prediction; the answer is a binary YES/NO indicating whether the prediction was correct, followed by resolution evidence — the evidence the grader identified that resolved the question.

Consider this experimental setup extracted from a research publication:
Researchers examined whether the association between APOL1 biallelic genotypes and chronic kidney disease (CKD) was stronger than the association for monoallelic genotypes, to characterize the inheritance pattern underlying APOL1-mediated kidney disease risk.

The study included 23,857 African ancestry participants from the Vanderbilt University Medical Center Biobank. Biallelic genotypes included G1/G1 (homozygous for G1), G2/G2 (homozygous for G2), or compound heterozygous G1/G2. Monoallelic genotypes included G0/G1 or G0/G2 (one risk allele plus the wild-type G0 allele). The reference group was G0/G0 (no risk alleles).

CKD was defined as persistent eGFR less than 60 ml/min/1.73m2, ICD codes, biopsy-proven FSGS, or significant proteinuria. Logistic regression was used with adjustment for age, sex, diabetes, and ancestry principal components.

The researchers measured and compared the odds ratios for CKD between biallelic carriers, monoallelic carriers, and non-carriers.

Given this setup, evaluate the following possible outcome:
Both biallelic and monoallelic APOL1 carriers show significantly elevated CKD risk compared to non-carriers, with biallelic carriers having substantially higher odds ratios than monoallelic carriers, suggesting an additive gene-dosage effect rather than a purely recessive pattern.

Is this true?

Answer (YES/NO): YES